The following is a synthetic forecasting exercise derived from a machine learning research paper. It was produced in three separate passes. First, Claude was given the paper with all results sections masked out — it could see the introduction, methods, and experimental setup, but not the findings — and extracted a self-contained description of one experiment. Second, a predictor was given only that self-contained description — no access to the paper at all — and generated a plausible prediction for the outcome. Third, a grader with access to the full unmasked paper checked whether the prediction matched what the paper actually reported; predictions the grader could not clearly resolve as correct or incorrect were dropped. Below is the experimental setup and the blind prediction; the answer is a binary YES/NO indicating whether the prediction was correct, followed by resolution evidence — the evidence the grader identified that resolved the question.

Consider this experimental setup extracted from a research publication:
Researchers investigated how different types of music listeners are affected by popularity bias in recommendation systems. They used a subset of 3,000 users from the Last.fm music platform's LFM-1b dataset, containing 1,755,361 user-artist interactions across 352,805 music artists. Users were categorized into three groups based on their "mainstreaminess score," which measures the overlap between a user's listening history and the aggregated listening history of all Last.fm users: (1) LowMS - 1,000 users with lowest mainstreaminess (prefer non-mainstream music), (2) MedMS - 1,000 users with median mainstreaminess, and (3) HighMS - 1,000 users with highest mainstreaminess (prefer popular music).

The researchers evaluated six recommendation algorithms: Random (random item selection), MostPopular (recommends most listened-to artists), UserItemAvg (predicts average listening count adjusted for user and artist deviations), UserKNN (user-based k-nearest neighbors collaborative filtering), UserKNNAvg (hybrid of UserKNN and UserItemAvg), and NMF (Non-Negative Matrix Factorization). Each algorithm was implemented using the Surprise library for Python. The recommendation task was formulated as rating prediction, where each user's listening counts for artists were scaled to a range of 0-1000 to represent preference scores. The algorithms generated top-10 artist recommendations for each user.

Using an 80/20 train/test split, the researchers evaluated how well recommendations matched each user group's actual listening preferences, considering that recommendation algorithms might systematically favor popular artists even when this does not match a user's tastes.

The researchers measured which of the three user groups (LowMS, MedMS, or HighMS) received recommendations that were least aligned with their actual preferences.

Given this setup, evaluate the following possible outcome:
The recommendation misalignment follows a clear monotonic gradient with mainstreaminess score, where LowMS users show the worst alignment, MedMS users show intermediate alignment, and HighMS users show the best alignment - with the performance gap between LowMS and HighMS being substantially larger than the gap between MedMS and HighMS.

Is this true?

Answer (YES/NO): NO